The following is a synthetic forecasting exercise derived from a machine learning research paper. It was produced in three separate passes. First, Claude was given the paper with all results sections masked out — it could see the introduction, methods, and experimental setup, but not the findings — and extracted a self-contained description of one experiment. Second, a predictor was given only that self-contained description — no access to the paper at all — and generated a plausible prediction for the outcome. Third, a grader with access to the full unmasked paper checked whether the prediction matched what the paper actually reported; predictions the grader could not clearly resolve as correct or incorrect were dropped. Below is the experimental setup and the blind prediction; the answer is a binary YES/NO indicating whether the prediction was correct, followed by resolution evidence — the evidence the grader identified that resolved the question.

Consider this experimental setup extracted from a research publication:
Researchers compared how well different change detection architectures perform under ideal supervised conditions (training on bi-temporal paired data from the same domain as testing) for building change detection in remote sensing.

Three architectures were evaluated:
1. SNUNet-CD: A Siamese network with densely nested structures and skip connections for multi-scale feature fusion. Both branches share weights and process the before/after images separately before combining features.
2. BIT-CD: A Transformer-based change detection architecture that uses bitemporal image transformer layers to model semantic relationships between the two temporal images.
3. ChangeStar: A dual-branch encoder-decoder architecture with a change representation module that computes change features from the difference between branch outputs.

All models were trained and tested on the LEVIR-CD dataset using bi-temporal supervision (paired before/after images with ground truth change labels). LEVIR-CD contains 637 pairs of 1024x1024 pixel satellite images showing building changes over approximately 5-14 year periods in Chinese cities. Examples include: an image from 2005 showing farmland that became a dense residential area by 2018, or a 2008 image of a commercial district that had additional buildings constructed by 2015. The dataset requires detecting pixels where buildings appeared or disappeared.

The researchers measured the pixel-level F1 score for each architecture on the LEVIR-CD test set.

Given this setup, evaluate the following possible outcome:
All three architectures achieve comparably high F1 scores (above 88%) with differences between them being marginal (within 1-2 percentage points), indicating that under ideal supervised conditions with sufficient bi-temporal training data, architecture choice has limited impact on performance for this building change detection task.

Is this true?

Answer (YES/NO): NO